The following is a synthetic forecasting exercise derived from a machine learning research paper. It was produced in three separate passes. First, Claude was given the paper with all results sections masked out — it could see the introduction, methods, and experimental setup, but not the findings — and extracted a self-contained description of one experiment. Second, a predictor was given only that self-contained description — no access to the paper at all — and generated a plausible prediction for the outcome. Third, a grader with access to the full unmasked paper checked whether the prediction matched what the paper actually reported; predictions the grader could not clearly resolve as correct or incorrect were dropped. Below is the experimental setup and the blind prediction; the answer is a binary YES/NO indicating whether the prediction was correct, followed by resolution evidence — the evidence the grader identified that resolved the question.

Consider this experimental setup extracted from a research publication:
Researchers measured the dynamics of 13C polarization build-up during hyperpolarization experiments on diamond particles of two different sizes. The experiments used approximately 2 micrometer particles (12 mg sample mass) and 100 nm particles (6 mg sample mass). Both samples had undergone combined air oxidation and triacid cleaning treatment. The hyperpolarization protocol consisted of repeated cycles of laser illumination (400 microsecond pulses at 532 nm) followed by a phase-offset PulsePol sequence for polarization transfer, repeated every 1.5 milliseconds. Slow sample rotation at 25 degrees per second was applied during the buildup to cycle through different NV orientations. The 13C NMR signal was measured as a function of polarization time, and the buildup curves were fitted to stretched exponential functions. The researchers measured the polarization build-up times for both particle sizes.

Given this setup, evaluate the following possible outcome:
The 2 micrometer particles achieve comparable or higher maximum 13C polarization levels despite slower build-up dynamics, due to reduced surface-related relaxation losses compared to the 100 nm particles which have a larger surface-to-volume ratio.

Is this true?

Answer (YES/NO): NO